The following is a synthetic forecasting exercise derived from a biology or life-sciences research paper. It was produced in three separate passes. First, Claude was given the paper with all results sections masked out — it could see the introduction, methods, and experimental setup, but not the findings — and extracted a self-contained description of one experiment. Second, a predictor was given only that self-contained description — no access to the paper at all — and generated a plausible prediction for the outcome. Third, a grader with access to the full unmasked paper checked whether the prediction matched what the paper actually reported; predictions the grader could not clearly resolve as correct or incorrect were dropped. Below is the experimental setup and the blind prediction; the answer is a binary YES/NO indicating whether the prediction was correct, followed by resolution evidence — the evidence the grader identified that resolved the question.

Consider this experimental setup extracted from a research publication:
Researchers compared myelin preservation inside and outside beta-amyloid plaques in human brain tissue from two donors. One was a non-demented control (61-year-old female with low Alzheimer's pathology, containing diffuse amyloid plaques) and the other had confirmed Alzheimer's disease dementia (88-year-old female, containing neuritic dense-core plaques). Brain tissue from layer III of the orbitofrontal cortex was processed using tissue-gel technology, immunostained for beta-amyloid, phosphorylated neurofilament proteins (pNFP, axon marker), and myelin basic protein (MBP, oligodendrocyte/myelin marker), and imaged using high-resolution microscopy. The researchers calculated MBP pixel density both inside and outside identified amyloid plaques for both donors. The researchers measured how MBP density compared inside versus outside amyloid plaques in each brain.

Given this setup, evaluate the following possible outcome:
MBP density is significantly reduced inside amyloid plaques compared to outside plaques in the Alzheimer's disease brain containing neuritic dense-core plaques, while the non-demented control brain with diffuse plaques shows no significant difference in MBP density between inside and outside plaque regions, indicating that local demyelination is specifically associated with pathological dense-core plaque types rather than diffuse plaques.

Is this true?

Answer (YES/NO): NO